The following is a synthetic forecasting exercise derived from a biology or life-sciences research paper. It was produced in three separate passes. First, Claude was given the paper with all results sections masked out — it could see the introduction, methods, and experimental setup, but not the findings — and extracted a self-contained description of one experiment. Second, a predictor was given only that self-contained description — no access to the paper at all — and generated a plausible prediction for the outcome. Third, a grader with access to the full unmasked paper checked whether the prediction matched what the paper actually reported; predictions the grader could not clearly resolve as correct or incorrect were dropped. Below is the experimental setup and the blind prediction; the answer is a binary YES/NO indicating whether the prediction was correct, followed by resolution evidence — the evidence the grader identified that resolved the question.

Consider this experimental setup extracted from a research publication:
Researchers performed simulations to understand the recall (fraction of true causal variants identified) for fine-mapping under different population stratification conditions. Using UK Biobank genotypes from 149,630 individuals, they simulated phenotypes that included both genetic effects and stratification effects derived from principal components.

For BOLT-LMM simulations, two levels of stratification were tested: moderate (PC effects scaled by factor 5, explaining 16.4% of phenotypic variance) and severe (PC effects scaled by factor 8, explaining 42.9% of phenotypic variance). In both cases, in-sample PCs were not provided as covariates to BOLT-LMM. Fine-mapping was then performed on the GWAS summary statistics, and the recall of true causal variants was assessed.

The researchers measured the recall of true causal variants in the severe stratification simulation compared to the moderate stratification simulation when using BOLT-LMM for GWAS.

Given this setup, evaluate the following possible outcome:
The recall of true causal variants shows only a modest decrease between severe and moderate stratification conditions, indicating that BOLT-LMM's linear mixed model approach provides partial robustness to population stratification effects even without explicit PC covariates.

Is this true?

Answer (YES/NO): NO